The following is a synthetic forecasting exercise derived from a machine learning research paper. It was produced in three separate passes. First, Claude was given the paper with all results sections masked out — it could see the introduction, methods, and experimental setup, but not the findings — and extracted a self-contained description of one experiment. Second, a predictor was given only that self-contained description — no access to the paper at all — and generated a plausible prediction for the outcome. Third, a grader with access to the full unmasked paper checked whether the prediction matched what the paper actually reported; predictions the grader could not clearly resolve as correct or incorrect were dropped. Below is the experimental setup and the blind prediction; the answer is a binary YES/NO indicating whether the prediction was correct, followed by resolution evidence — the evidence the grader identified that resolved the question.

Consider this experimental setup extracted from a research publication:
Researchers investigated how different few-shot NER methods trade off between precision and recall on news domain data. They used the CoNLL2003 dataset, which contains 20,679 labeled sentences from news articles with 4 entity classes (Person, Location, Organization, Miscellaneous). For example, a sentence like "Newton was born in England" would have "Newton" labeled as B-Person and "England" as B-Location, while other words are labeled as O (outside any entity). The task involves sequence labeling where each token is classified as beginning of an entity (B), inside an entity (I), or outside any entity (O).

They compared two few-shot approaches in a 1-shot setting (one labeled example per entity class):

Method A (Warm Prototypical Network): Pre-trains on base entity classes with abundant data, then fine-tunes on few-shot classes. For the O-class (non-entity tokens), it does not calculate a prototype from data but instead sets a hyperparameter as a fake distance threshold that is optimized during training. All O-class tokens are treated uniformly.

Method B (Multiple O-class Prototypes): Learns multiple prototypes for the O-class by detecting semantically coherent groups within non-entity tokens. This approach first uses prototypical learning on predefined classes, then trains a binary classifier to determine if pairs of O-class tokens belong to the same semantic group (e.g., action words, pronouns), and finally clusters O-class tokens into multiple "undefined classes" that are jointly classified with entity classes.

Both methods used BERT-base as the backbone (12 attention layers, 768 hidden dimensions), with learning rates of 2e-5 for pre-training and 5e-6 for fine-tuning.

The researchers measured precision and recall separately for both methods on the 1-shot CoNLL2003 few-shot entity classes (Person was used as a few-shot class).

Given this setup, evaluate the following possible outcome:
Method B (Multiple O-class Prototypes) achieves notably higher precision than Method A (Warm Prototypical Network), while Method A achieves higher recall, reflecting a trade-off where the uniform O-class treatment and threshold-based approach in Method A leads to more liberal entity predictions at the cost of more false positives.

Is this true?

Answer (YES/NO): YES